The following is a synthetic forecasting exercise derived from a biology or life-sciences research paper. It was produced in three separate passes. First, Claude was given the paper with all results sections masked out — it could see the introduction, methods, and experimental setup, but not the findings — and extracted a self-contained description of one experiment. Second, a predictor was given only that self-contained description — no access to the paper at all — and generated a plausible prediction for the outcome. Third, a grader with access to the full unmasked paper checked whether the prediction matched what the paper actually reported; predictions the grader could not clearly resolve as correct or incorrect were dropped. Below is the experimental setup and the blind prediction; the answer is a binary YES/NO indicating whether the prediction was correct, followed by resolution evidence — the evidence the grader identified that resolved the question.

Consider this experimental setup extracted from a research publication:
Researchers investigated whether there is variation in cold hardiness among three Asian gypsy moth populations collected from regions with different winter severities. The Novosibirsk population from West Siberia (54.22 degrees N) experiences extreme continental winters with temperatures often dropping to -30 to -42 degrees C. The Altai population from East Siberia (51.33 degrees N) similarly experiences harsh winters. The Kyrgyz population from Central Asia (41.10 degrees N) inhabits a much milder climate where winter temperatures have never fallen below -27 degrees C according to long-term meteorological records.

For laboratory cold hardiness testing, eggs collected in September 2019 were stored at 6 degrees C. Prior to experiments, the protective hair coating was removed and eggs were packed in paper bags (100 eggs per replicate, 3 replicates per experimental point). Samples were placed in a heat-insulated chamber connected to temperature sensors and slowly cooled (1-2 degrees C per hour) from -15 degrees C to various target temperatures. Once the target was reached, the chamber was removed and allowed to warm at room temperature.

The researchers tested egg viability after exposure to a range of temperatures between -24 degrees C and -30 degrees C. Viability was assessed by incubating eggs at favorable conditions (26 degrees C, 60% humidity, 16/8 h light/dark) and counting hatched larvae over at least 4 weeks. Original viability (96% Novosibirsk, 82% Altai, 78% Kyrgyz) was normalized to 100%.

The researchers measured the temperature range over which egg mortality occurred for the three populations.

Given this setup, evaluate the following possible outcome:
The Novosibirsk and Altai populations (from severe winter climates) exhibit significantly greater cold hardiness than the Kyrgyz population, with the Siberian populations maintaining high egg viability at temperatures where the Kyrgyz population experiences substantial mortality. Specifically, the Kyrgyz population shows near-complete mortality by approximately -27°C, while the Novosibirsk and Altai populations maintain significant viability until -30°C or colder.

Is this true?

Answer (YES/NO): NO